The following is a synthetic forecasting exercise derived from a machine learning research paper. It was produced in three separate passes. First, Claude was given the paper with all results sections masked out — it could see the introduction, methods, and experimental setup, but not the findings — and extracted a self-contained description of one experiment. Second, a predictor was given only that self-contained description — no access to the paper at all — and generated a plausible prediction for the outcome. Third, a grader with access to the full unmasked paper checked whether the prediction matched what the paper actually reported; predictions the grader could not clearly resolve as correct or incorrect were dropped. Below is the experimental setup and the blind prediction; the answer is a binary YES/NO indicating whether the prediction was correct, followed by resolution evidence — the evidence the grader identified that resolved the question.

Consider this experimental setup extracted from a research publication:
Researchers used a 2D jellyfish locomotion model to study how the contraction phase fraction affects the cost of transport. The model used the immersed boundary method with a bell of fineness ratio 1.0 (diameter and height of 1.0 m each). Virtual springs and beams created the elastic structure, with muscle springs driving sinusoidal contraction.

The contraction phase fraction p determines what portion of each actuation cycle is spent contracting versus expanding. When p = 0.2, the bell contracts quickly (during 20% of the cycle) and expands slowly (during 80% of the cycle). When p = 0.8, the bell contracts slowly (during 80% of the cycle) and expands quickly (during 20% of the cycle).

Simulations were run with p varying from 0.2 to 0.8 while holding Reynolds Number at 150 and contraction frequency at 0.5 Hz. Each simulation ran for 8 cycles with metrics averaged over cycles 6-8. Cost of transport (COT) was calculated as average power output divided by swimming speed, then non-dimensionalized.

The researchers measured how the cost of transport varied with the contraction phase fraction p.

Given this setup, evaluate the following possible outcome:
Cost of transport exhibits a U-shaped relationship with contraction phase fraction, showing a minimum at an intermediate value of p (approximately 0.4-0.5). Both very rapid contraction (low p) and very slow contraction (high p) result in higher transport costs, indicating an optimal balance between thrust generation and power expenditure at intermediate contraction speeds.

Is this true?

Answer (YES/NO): NO